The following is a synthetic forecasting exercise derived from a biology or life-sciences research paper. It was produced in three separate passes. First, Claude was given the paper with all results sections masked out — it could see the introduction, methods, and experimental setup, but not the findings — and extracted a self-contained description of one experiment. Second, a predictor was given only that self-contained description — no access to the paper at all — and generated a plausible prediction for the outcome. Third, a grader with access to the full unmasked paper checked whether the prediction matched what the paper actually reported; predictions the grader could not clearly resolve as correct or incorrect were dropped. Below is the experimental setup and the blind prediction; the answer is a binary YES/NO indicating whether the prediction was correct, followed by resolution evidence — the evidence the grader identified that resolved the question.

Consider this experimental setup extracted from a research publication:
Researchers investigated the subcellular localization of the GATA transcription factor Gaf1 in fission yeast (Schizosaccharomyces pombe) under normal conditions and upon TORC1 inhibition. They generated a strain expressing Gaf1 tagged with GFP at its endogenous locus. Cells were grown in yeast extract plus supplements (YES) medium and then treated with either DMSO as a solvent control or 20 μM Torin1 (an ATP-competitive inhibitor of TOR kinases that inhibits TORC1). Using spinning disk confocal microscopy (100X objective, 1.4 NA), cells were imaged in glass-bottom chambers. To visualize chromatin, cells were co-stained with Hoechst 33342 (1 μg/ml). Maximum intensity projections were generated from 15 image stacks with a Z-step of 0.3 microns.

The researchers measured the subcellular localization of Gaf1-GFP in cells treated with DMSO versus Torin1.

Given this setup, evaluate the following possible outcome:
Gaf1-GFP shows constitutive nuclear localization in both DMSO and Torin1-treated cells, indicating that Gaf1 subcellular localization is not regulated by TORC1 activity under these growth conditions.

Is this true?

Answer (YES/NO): NO